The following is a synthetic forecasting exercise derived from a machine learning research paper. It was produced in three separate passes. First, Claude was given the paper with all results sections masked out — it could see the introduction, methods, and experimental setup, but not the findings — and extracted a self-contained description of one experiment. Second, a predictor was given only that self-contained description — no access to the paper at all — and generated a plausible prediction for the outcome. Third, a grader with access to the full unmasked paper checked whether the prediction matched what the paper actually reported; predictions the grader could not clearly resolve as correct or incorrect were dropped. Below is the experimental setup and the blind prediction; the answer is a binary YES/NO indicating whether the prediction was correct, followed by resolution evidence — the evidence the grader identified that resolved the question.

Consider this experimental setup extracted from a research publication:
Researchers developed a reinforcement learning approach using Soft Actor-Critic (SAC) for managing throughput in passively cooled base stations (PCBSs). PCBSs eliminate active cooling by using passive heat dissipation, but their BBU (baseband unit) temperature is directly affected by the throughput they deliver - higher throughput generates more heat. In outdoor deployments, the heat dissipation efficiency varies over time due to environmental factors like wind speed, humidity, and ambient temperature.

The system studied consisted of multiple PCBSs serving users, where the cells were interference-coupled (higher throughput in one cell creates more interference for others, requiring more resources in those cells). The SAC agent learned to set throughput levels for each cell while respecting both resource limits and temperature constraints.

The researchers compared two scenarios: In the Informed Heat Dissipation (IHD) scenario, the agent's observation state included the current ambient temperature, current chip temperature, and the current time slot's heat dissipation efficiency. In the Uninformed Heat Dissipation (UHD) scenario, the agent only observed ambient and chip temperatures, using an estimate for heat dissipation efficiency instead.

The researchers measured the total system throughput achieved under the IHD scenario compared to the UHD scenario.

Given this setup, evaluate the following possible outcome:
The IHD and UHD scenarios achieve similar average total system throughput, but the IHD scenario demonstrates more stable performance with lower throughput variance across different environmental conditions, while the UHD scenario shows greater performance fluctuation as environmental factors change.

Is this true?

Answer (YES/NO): NO